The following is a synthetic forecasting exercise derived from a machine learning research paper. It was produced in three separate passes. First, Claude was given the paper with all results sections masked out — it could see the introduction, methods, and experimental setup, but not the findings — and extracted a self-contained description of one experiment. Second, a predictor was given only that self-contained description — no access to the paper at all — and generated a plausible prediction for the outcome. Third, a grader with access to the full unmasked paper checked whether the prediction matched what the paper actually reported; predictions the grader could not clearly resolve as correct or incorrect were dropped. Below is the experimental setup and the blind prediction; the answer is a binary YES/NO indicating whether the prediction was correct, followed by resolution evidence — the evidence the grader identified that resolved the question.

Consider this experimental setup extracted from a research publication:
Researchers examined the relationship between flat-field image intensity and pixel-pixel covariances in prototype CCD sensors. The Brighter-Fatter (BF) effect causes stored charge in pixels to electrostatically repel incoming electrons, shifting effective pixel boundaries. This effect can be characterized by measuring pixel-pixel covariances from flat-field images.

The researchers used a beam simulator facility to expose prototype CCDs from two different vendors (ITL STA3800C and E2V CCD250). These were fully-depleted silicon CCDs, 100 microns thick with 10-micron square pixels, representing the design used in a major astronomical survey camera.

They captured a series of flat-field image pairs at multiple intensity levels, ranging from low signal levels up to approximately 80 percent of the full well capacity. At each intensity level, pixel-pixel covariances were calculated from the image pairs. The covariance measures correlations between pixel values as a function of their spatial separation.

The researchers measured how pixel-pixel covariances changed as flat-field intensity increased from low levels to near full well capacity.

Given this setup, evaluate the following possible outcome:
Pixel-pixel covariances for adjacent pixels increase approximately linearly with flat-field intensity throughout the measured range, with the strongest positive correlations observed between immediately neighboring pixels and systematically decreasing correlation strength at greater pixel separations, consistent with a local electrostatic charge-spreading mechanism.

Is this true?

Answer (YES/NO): NO